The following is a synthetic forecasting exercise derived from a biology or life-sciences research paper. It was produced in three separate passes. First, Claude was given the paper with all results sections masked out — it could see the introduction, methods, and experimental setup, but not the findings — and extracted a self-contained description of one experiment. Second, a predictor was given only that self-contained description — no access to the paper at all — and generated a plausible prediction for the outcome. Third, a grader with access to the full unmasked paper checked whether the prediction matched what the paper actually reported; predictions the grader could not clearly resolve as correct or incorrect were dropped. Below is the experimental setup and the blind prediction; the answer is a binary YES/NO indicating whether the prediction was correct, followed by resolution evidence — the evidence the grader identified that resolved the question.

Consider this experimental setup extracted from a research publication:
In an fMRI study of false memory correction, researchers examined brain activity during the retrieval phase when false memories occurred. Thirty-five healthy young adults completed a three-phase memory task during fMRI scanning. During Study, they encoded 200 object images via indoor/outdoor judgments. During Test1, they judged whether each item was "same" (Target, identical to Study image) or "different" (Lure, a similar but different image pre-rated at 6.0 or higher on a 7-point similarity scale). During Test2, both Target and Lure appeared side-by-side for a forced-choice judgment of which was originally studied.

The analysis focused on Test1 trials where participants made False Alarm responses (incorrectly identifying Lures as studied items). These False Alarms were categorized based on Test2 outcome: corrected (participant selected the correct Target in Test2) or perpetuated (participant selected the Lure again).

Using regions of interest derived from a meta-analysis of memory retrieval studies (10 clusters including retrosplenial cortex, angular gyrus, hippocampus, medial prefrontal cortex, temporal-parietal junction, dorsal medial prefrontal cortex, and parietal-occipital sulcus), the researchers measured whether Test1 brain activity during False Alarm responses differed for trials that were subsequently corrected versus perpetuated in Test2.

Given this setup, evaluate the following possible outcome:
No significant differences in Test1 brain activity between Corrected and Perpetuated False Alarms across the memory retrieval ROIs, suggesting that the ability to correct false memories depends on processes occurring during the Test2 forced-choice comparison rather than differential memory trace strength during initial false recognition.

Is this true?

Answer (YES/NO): NO